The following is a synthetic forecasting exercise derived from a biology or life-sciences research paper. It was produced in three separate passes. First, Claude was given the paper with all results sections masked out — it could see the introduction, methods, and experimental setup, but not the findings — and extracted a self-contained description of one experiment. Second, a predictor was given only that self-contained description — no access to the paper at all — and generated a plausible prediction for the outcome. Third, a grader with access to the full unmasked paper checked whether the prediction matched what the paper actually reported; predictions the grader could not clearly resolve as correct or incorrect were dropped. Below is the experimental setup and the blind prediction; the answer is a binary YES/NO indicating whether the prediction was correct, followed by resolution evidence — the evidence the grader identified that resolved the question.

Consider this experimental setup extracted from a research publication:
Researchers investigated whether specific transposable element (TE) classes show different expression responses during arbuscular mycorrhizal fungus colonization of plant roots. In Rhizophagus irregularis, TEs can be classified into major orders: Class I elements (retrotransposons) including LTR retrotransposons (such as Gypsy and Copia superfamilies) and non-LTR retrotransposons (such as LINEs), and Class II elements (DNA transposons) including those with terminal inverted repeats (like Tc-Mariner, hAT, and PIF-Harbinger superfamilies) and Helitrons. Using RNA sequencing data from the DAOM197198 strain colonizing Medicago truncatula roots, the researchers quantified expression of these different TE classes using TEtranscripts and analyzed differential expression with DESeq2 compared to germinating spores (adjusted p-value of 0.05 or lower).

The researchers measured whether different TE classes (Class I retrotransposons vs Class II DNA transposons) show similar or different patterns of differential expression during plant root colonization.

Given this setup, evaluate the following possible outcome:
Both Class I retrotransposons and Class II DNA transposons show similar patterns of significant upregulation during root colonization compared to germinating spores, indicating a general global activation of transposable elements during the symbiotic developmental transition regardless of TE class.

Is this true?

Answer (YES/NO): YES